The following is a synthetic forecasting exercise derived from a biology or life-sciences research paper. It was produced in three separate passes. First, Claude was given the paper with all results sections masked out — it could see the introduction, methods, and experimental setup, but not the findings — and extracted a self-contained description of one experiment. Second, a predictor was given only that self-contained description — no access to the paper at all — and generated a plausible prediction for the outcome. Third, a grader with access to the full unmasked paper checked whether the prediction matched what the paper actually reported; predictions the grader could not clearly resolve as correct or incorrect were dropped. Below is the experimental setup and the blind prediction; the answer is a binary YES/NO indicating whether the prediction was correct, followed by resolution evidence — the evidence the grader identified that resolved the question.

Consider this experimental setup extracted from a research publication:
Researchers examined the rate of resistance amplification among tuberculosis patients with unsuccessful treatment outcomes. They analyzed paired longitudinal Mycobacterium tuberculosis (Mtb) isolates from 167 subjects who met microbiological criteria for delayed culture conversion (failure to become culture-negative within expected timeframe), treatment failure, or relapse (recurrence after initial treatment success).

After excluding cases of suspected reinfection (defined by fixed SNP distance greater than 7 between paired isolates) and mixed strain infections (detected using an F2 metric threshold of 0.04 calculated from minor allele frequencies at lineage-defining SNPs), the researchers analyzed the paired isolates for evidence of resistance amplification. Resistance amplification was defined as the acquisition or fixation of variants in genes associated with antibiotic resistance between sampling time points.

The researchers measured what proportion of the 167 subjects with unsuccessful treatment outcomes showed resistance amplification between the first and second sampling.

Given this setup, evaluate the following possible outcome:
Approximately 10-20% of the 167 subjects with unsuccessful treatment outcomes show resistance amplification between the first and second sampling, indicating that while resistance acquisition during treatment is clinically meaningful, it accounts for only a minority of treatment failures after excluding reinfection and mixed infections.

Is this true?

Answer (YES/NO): YES